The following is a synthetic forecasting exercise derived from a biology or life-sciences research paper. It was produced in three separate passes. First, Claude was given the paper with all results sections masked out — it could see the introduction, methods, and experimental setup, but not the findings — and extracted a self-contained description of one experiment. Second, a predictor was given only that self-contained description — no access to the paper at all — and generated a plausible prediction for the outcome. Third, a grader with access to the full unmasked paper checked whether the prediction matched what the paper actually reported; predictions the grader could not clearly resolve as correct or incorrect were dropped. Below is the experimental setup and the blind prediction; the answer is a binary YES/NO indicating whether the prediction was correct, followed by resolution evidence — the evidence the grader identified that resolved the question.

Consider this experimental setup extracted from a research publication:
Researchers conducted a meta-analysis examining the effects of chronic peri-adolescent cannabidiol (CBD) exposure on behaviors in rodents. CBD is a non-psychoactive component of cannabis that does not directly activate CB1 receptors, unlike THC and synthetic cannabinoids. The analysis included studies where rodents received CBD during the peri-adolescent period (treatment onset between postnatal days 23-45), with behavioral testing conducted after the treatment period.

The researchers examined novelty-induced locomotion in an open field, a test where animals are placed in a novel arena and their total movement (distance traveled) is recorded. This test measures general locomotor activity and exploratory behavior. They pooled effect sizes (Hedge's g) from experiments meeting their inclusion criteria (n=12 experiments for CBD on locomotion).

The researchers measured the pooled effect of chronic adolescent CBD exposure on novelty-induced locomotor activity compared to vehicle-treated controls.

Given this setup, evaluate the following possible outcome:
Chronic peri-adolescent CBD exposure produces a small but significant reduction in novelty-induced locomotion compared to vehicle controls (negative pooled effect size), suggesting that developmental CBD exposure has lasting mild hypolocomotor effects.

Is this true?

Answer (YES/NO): YES